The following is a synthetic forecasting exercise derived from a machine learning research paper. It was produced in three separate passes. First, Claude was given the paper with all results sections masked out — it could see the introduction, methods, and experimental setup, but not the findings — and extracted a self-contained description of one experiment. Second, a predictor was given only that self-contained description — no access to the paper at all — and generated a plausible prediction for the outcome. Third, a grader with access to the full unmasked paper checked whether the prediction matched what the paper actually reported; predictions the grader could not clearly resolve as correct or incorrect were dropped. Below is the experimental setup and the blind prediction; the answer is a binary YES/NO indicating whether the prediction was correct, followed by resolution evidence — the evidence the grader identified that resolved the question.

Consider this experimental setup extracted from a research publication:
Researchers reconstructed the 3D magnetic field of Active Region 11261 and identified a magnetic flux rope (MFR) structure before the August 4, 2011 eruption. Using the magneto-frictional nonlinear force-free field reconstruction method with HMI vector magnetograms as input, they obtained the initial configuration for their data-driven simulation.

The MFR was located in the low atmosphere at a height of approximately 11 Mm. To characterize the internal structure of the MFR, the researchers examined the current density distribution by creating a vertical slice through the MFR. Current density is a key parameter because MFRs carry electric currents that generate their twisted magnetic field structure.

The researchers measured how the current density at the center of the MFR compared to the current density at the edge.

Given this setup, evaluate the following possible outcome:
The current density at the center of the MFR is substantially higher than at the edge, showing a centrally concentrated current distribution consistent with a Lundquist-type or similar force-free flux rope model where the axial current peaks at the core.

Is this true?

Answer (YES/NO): YES